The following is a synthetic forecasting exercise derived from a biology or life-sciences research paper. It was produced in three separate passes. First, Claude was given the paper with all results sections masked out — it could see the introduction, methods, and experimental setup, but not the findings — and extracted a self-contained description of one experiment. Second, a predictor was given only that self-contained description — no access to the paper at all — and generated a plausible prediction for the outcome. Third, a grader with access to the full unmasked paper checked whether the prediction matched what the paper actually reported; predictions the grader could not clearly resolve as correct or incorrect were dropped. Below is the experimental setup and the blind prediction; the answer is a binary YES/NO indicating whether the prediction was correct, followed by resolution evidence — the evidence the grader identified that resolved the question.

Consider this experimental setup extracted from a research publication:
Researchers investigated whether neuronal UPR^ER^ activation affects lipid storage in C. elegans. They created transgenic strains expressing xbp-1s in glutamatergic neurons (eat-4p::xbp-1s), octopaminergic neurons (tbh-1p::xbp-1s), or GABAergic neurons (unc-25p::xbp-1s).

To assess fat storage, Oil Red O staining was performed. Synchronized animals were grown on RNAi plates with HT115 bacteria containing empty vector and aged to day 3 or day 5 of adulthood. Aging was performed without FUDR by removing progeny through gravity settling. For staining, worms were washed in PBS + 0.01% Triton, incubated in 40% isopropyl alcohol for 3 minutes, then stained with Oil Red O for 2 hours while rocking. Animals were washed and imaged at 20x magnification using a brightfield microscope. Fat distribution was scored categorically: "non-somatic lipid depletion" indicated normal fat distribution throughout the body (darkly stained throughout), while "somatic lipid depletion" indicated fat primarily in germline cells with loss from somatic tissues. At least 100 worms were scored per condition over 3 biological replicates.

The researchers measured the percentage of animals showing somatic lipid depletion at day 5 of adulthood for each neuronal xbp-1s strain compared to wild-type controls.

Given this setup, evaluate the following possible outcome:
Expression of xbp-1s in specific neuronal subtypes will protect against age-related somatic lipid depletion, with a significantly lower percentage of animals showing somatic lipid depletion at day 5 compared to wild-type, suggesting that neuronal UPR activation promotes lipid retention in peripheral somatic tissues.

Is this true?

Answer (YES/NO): NO